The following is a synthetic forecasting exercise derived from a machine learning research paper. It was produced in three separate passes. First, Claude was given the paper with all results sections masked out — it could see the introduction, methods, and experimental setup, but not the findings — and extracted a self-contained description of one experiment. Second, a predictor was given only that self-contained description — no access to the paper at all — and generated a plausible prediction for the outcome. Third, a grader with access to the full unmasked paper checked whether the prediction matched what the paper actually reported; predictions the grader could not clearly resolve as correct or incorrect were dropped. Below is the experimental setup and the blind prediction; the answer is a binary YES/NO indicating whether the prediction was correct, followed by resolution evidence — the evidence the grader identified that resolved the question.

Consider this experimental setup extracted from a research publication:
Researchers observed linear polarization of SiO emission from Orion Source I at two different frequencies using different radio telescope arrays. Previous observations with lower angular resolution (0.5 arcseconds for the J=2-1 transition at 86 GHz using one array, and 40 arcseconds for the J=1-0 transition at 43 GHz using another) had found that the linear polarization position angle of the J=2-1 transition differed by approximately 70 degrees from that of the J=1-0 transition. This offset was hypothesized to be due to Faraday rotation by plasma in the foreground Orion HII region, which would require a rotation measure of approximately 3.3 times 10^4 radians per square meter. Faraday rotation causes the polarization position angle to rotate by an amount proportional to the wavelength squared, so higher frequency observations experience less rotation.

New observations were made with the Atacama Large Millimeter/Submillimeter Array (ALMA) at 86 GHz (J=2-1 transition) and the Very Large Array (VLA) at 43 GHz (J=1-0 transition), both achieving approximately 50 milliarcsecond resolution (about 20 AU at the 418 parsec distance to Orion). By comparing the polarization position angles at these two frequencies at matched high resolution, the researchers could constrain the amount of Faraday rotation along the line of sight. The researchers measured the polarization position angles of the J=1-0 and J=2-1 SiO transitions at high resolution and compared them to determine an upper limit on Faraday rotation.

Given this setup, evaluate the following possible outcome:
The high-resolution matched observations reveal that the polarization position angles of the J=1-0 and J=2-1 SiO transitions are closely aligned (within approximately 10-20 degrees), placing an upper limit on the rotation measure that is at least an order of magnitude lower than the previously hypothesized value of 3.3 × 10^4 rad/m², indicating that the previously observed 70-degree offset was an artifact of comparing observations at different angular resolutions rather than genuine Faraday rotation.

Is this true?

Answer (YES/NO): NO